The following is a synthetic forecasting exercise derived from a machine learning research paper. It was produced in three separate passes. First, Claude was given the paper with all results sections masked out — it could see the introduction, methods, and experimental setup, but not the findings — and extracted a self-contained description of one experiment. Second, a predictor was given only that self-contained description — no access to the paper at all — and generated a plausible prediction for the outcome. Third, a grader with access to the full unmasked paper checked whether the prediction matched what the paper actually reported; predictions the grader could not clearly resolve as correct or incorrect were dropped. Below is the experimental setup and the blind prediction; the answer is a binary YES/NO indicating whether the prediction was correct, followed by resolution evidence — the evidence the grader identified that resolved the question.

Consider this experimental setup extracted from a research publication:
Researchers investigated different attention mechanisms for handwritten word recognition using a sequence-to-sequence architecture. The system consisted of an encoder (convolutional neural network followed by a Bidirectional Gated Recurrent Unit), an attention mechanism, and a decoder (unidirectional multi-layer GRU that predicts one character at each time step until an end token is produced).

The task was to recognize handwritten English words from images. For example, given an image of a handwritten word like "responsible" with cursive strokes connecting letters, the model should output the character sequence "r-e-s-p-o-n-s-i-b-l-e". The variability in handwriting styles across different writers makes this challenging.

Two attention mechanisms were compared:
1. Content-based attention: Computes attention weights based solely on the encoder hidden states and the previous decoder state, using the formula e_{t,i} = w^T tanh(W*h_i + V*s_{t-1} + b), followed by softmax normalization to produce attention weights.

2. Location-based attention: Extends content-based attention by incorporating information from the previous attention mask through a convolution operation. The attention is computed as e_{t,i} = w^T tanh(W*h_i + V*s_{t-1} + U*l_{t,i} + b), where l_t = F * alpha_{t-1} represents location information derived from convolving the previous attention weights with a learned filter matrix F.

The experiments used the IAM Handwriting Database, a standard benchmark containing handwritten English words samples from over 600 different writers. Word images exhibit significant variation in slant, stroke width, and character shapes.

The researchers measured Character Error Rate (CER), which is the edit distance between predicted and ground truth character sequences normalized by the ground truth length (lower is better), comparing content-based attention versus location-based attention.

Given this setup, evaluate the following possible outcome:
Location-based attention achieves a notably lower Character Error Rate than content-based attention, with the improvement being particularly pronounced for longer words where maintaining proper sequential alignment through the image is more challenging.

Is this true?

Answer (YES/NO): NO